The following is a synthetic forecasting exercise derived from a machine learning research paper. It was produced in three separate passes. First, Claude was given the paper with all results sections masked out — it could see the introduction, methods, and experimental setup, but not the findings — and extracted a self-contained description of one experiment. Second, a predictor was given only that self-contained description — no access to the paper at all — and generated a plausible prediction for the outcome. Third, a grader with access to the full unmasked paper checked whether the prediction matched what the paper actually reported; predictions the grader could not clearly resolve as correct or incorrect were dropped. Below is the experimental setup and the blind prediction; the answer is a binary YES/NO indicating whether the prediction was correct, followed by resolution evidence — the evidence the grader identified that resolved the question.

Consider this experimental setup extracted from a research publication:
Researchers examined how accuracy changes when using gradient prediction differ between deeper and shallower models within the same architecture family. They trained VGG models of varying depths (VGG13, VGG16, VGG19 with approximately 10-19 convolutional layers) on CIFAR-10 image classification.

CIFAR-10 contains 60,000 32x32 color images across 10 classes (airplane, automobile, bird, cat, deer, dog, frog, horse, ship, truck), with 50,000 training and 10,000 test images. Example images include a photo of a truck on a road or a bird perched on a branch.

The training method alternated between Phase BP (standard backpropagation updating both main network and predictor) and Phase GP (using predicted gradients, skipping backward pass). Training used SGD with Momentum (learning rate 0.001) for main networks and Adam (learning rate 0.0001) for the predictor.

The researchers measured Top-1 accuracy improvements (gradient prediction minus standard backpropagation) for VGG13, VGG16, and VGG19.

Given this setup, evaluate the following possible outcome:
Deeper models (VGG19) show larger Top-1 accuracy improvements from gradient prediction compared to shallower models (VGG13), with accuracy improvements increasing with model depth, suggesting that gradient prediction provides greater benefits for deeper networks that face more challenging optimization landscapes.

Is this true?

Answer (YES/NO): NO